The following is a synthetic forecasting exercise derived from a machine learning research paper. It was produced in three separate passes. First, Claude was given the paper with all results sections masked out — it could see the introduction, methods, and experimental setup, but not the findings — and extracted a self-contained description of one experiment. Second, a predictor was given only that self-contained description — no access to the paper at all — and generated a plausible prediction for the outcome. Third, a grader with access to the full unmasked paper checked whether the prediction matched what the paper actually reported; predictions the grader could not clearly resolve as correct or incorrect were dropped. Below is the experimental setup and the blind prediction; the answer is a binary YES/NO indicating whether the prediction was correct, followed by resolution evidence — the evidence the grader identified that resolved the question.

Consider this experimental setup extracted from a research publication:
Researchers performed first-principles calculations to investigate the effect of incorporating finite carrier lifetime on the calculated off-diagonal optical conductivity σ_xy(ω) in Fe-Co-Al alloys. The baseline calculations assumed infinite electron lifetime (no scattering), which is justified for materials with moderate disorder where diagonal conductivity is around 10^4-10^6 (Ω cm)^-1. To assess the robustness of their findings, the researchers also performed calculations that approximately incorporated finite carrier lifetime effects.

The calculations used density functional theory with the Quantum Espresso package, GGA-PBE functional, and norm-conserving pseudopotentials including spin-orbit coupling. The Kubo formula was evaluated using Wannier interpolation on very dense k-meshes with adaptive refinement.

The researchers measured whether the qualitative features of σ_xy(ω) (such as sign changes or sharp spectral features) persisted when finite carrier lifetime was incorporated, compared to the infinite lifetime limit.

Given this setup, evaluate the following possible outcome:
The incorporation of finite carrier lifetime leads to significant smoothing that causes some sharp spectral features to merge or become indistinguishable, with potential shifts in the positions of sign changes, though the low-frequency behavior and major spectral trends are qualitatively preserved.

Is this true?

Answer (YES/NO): NO